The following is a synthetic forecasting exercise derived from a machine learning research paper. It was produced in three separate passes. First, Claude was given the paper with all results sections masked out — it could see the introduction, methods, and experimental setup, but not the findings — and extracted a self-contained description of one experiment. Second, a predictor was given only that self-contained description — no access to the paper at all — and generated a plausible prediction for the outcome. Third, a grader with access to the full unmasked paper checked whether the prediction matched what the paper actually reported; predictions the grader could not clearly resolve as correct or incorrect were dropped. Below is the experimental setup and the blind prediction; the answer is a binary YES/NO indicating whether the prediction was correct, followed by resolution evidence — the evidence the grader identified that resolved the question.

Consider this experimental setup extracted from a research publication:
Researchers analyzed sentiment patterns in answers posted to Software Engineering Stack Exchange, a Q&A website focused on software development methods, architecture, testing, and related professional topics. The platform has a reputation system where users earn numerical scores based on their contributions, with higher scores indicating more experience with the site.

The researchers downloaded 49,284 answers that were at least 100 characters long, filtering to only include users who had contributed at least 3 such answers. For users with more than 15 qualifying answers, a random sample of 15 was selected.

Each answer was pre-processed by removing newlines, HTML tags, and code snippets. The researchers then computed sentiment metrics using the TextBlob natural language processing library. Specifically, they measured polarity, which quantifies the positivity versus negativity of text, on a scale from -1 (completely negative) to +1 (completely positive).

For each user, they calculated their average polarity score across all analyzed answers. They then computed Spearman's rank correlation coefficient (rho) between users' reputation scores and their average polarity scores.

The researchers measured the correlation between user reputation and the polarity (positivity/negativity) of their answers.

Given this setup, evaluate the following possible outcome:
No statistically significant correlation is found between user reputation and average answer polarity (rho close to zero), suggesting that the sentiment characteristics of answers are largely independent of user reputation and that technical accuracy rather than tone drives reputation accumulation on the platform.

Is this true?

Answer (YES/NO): YES